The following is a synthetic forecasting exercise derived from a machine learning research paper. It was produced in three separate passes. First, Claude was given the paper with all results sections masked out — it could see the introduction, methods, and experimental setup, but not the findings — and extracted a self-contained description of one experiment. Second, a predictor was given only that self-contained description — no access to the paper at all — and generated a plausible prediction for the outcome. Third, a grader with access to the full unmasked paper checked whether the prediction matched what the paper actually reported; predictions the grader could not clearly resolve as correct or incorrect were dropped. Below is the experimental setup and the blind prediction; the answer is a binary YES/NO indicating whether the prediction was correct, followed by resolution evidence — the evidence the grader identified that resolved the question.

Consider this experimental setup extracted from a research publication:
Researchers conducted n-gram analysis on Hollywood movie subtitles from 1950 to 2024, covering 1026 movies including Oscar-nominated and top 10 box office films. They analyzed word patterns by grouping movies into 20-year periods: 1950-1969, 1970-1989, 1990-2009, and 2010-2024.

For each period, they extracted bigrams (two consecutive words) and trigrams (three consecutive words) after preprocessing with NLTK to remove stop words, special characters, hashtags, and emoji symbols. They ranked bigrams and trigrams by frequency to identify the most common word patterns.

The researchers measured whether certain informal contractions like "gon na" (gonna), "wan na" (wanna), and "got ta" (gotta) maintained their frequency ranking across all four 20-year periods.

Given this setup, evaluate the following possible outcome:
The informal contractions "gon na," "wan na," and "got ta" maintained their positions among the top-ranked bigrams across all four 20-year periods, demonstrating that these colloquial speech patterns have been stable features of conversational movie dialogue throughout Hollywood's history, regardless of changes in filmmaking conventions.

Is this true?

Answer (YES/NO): YES